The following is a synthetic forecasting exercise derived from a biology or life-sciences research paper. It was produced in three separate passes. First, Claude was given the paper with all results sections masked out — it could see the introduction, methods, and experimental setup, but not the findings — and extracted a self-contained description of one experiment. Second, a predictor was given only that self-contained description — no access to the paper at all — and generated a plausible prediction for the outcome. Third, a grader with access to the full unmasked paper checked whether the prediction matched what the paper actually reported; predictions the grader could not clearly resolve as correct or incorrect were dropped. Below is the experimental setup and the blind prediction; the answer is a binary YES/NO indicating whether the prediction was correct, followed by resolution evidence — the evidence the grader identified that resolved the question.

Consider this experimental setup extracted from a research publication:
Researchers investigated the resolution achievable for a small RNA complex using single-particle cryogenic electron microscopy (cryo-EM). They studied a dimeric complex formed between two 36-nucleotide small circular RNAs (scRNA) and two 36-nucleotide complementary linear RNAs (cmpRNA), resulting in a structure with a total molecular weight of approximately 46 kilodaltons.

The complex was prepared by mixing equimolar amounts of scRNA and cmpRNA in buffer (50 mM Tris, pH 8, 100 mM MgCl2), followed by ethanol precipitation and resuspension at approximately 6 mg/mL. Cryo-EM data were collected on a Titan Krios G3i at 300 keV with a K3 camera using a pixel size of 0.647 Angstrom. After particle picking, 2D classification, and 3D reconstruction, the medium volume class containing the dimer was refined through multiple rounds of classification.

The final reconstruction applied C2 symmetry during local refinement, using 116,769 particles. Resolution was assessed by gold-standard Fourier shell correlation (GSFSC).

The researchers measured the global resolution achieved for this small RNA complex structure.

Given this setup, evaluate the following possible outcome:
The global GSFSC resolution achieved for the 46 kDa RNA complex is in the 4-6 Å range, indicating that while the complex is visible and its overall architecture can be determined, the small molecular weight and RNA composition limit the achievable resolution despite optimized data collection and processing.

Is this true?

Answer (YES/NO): YES